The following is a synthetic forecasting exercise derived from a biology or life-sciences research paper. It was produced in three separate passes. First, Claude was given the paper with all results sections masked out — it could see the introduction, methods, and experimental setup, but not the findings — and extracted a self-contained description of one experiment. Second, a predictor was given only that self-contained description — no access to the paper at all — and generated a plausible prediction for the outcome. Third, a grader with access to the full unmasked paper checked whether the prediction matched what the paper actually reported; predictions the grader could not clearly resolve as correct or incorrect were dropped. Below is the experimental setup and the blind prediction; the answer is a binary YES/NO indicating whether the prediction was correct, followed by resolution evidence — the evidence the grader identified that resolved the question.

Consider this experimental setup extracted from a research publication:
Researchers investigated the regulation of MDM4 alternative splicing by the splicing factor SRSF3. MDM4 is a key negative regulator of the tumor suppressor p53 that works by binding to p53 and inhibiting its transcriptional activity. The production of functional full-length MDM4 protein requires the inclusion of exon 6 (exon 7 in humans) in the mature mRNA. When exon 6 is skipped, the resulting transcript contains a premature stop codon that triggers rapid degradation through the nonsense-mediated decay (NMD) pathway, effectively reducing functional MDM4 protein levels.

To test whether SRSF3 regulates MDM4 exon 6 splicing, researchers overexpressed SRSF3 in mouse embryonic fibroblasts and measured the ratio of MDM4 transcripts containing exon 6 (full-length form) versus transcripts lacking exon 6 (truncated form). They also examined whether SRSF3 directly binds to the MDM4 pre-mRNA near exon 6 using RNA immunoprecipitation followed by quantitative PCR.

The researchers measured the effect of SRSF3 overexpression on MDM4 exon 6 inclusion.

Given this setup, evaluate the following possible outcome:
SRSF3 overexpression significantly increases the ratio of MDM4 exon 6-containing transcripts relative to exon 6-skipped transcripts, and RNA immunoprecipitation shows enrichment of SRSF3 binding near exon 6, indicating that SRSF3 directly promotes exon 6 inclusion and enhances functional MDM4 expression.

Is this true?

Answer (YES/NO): NO